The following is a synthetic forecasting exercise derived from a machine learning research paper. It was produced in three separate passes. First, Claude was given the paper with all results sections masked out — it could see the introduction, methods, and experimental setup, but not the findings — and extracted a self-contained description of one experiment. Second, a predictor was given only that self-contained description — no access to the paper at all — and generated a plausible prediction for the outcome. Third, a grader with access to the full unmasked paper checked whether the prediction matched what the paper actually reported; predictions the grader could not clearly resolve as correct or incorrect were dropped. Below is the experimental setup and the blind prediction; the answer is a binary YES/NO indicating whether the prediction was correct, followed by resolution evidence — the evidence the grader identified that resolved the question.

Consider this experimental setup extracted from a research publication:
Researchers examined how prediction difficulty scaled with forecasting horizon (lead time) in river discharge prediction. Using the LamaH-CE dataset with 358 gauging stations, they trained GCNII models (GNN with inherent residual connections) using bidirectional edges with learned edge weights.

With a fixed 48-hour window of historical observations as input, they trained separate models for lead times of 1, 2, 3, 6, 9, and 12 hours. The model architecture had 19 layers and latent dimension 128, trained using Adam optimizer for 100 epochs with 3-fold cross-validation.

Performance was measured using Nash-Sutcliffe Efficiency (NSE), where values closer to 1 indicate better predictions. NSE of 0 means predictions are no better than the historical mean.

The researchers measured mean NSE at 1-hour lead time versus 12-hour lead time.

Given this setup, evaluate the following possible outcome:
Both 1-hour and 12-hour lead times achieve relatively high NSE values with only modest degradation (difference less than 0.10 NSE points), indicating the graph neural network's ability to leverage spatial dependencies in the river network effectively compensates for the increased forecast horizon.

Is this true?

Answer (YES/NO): NO